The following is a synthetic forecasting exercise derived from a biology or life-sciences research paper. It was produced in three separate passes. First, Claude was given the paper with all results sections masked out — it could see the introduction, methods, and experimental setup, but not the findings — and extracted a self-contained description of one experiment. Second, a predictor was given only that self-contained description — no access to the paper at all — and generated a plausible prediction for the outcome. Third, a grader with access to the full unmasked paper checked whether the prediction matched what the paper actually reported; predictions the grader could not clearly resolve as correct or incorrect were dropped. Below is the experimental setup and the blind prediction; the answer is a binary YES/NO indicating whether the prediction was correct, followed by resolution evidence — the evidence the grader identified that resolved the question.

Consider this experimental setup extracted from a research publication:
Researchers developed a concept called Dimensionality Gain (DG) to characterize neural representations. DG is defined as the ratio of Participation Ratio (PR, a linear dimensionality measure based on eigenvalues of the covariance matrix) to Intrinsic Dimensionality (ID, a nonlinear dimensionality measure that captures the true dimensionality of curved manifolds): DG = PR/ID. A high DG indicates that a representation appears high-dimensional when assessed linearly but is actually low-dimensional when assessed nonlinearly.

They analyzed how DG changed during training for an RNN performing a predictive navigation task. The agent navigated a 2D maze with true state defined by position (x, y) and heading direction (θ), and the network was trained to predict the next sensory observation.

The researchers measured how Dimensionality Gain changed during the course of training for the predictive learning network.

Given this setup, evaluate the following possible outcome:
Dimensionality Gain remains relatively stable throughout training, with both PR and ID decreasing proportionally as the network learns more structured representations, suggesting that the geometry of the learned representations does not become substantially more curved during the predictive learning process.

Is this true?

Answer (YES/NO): NO